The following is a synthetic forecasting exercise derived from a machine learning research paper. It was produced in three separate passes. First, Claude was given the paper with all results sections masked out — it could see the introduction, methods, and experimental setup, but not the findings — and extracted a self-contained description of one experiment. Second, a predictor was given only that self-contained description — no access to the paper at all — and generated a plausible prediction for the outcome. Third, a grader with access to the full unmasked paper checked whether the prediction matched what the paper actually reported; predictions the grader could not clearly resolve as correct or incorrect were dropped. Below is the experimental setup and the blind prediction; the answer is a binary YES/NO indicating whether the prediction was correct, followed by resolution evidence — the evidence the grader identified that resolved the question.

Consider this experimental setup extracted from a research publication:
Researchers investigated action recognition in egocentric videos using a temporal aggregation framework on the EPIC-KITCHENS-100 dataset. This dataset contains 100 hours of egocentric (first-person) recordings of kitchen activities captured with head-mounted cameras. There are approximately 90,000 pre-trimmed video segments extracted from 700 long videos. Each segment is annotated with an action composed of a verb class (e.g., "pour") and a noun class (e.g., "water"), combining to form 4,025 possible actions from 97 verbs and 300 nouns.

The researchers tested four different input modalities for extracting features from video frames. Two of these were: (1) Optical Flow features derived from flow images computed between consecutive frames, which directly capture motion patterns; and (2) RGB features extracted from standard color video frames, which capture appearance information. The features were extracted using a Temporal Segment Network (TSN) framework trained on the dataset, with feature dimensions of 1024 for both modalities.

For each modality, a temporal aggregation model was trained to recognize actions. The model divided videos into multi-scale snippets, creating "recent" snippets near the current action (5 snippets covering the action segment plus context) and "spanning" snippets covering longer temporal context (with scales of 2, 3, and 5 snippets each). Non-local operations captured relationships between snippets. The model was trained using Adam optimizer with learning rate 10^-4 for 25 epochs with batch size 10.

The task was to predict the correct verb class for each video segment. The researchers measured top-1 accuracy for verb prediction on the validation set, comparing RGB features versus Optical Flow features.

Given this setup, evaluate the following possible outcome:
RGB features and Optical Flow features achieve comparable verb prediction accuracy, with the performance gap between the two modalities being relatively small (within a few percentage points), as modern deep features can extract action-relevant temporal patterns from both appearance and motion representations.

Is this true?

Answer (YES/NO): YES